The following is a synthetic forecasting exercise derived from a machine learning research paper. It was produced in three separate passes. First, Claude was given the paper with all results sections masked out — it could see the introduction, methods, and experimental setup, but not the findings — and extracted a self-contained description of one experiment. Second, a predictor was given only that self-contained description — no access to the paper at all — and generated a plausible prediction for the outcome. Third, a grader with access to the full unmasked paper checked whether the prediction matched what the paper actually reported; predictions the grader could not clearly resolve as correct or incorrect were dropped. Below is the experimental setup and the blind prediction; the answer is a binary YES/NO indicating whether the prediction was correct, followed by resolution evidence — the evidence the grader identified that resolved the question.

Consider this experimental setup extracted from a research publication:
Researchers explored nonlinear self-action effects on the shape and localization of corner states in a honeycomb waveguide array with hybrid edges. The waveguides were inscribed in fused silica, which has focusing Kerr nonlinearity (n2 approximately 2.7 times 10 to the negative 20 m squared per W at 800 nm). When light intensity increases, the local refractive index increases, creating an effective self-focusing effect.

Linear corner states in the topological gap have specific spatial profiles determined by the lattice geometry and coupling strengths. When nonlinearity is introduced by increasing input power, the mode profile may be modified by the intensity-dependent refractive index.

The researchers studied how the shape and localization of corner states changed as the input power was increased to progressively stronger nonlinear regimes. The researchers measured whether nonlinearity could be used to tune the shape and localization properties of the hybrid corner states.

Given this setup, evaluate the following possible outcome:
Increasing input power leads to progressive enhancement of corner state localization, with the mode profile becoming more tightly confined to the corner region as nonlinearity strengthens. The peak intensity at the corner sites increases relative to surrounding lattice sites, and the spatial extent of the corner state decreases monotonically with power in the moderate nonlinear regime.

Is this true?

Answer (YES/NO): NO